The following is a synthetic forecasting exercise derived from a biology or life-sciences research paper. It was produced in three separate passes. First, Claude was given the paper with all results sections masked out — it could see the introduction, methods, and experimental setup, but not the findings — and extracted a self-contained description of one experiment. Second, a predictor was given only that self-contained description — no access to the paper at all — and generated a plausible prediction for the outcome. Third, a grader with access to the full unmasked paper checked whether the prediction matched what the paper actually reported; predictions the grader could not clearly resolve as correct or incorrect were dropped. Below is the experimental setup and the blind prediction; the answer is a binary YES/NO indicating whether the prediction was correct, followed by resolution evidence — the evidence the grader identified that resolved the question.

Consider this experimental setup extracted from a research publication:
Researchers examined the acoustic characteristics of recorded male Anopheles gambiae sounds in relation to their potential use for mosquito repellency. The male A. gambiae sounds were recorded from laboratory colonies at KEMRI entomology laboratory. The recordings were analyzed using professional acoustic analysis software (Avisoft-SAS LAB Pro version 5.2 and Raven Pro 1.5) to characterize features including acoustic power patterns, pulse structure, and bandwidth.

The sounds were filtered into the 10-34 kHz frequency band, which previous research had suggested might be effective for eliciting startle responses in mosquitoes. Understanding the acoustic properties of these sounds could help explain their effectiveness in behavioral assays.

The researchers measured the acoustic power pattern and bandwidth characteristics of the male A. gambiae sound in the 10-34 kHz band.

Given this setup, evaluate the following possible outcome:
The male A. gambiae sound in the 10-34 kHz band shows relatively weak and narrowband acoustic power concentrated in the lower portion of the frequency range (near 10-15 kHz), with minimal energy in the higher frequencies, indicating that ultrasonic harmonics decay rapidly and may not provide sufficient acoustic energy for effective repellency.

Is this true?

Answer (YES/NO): NO